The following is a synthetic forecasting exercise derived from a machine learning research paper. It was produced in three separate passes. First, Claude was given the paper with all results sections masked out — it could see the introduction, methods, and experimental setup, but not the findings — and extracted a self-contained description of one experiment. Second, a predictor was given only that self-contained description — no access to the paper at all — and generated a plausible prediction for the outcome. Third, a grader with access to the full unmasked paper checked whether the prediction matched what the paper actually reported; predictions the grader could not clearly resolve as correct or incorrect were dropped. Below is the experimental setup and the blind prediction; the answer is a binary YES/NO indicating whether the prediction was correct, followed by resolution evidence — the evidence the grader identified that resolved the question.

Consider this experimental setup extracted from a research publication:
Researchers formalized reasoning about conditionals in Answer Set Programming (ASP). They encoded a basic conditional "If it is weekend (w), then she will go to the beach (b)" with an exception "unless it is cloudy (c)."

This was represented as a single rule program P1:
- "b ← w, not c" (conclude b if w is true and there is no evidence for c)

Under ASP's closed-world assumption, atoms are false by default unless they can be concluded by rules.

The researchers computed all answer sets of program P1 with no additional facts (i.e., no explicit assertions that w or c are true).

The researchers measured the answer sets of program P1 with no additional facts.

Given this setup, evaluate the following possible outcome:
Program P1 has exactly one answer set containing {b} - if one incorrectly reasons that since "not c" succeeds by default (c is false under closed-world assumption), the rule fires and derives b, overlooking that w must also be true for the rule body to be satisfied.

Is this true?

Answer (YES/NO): NO